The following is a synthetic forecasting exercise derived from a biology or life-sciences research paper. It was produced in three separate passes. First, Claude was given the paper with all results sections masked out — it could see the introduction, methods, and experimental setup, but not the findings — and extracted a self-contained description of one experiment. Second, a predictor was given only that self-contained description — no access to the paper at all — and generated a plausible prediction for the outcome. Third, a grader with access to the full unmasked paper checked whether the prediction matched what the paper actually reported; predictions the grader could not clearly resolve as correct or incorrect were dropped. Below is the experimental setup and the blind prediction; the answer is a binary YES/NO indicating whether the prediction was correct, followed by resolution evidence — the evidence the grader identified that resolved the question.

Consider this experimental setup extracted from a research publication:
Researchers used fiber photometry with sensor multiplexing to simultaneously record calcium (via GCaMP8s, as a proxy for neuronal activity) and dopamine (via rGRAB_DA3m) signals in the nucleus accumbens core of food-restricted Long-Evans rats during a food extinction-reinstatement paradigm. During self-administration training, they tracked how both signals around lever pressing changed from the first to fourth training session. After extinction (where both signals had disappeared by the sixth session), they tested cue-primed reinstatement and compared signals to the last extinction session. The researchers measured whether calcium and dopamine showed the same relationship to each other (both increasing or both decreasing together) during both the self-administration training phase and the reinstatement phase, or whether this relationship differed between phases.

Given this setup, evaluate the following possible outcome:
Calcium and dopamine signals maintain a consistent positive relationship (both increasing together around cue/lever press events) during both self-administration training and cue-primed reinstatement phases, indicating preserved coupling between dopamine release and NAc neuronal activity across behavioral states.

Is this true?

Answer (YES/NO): NO